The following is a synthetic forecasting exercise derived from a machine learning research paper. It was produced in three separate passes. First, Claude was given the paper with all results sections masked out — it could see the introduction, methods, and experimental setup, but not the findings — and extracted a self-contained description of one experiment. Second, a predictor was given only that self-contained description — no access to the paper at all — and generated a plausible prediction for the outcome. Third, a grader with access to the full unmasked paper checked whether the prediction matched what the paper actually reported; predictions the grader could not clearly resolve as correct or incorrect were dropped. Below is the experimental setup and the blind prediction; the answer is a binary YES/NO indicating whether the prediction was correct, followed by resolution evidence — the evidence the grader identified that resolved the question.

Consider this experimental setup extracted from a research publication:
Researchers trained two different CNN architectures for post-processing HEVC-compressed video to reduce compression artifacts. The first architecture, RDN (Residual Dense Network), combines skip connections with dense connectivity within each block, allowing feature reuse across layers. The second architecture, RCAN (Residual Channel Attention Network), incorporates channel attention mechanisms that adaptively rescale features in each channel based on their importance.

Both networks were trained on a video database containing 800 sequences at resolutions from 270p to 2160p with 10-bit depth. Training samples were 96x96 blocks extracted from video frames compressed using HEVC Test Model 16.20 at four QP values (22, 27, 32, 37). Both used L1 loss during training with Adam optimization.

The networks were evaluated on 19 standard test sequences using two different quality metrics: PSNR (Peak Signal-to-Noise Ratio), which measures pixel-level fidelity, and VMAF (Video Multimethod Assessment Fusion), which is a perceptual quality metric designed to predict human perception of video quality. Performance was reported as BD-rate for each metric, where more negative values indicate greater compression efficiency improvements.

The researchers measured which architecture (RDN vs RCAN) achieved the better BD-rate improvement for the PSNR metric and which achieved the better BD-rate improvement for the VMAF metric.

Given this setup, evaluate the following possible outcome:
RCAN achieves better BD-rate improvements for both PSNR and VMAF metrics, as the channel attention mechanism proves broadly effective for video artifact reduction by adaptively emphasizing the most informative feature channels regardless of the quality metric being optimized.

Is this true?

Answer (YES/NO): NO